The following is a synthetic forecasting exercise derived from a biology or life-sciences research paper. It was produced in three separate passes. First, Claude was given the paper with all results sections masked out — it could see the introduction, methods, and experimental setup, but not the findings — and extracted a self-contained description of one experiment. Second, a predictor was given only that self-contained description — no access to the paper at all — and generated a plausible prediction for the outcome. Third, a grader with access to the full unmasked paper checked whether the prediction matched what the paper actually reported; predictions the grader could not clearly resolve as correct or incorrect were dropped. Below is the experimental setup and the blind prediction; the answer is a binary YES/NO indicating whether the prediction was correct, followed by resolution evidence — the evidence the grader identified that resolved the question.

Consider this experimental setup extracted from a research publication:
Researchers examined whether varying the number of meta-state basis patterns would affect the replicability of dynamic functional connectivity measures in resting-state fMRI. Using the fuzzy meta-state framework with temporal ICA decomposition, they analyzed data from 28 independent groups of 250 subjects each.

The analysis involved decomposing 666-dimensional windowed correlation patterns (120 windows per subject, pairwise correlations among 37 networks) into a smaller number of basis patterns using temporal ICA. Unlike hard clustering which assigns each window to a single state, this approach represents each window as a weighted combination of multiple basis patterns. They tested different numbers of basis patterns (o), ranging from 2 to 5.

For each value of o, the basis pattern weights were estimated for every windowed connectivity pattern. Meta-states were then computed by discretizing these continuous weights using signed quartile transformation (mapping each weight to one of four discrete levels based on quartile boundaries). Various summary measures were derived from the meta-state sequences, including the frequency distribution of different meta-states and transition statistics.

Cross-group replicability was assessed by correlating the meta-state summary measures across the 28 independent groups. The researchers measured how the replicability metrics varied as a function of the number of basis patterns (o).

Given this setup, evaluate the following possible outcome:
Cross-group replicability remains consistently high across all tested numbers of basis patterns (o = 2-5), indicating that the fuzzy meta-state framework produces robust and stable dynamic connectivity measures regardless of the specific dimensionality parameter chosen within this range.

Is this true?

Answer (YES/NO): YES